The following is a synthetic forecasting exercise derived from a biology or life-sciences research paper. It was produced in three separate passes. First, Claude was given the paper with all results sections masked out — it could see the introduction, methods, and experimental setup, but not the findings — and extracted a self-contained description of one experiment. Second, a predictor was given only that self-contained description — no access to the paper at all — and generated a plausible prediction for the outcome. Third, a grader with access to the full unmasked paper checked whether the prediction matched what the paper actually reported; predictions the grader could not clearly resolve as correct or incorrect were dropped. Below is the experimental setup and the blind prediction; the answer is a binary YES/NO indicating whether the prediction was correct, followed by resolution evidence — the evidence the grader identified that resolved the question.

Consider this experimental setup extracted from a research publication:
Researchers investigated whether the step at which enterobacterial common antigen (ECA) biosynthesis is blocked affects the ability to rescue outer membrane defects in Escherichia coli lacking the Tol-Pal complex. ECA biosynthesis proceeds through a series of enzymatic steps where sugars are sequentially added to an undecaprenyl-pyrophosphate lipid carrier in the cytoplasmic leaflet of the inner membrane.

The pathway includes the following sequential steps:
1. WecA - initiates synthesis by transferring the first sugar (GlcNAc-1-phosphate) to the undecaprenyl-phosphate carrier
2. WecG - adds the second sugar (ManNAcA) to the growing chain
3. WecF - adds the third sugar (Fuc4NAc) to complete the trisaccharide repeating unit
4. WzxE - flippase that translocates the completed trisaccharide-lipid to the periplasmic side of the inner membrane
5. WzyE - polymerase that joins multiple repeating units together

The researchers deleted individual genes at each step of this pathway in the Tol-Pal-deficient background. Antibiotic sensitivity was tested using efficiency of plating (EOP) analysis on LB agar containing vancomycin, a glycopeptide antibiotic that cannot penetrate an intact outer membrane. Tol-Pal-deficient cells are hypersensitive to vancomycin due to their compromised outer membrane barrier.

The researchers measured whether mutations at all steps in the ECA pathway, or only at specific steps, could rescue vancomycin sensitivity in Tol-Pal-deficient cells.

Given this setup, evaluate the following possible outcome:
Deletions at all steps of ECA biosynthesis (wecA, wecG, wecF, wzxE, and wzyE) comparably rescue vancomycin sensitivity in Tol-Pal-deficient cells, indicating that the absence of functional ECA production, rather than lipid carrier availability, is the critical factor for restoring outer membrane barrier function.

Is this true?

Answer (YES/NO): NO